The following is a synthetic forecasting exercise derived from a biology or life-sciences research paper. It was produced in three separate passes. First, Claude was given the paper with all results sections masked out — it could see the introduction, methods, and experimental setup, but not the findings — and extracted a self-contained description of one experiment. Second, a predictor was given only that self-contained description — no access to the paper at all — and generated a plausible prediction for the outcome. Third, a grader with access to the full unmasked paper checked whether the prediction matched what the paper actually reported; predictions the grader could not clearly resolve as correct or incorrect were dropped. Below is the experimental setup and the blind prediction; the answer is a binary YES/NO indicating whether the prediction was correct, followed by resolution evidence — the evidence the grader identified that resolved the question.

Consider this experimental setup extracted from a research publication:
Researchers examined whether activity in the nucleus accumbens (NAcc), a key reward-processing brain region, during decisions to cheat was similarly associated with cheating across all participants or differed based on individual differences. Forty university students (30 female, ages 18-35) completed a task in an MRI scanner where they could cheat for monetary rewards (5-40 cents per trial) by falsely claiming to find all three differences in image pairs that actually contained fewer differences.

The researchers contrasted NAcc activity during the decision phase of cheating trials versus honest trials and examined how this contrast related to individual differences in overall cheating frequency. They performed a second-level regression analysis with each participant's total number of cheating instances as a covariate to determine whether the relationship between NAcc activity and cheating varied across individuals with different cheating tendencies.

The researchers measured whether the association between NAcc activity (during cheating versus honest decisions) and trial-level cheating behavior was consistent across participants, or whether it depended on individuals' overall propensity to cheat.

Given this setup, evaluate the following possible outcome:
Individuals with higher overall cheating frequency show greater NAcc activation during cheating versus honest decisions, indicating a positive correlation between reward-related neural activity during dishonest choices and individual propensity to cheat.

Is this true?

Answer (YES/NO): YES